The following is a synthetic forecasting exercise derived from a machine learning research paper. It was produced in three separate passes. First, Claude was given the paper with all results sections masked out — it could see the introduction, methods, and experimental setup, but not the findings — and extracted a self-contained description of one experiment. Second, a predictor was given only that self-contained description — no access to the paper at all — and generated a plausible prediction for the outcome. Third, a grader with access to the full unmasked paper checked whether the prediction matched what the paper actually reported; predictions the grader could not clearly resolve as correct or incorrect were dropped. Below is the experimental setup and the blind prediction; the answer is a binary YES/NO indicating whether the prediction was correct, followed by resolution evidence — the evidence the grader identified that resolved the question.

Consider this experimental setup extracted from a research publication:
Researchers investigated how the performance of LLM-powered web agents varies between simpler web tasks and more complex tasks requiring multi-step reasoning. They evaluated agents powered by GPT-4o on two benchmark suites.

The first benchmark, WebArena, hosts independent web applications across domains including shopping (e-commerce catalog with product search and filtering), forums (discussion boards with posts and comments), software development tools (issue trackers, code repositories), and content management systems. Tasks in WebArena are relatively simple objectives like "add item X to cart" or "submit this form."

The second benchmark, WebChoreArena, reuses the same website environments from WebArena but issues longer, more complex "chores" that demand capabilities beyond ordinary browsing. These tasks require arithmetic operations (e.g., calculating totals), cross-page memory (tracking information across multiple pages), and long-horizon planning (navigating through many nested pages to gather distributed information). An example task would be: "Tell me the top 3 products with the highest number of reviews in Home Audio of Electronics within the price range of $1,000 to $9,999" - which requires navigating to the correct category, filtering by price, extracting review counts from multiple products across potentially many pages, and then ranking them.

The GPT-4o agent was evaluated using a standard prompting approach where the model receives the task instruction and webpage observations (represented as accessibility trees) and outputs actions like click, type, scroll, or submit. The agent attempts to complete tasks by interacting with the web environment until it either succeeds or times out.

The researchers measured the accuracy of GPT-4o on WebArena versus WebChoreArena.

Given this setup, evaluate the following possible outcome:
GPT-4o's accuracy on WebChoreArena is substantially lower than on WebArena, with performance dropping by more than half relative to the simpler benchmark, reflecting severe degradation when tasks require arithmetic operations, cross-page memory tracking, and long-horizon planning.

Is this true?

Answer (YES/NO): YES